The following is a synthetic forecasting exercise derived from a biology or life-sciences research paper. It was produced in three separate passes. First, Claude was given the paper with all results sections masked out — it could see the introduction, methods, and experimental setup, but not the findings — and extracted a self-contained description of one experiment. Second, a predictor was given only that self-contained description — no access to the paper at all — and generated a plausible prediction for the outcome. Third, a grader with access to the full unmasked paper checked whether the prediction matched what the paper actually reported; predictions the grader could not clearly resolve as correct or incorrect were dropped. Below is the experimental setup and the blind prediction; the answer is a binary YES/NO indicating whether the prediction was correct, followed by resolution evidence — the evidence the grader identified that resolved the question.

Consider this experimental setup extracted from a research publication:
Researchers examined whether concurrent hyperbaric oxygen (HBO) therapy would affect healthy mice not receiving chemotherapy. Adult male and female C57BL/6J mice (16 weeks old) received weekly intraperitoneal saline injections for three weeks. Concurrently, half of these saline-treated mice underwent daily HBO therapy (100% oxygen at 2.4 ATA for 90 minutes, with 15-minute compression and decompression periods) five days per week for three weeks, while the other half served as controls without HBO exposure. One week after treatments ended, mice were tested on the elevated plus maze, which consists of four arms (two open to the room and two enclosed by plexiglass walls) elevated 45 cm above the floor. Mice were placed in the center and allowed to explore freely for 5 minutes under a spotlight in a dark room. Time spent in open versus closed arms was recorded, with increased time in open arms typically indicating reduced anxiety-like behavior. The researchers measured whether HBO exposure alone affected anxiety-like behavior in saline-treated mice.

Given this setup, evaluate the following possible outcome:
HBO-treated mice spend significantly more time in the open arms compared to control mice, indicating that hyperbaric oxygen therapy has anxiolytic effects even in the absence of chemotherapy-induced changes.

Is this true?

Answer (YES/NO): NO